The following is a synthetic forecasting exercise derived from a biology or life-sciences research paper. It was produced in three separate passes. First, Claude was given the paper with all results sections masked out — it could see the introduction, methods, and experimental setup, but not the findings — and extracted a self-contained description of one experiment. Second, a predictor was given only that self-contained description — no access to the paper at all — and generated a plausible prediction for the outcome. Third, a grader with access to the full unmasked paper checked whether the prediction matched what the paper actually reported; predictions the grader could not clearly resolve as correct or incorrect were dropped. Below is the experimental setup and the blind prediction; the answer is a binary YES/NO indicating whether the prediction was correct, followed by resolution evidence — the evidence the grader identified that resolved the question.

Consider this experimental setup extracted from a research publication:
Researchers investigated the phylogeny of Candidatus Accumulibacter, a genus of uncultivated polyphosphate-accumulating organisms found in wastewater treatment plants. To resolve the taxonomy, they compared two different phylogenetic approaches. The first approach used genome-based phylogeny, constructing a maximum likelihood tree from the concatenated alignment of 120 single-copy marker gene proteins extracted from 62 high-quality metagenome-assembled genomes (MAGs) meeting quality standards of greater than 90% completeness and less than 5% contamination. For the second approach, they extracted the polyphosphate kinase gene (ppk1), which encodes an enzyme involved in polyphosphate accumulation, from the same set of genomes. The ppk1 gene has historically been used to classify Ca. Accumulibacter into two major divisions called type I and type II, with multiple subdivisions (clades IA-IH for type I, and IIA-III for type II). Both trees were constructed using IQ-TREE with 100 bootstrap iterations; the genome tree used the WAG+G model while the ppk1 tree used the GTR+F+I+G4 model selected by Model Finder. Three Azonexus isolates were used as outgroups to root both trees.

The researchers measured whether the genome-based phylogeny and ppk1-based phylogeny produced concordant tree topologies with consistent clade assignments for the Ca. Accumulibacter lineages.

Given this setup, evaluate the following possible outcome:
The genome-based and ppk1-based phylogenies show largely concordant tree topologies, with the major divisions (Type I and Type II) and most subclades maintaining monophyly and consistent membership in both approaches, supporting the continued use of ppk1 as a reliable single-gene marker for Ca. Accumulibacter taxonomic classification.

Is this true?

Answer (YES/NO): YES